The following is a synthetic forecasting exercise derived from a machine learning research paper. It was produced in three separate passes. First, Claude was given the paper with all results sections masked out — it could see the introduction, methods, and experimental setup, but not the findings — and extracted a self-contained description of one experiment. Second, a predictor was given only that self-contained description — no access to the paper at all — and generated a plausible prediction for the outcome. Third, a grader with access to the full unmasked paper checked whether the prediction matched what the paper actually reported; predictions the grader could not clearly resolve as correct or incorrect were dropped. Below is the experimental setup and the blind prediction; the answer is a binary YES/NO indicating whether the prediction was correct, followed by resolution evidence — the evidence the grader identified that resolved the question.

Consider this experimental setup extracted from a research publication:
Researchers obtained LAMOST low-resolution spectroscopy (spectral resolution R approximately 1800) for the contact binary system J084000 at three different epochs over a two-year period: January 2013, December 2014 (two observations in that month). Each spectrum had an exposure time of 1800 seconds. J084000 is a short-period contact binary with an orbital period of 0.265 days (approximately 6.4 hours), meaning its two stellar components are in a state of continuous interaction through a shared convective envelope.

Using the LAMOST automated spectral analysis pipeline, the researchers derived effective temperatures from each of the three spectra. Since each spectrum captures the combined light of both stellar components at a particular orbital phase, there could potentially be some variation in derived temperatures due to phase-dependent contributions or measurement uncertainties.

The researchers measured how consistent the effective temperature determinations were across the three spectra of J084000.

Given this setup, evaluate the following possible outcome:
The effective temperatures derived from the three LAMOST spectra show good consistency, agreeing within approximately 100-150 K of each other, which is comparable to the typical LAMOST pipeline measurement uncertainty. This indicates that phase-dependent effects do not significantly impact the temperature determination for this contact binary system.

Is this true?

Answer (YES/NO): NO